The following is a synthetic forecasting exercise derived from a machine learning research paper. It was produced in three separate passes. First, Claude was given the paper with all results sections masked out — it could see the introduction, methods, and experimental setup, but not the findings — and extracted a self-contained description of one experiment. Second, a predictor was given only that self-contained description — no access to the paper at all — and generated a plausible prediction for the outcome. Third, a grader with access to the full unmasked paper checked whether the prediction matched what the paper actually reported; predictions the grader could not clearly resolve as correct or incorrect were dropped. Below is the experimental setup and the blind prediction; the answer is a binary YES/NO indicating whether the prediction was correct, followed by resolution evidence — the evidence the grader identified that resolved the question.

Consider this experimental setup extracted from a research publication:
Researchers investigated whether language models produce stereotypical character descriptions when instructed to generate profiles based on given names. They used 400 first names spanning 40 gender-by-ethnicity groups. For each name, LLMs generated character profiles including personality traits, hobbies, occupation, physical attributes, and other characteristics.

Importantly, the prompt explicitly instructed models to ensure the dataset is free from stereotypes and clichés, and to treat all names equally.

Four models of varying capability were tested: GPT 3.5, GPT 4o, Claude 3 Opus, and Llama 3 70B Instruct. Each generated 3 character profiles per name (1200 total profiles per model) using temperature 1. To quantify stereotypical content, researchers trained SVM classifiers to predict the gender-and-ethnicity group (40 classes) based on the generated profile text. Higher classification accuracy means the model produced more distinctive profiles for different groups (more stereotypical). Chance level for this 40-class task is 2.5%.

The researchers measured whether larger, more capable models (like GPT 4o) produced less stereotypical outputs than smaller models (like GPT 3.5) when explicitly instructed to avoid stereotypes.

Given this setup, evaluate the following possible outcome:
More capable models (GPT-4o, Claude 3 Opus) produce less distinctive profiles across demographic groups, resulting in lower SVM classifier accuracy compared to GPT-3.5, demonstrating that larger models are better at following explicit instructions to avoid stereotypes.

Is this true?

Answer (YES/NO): NO